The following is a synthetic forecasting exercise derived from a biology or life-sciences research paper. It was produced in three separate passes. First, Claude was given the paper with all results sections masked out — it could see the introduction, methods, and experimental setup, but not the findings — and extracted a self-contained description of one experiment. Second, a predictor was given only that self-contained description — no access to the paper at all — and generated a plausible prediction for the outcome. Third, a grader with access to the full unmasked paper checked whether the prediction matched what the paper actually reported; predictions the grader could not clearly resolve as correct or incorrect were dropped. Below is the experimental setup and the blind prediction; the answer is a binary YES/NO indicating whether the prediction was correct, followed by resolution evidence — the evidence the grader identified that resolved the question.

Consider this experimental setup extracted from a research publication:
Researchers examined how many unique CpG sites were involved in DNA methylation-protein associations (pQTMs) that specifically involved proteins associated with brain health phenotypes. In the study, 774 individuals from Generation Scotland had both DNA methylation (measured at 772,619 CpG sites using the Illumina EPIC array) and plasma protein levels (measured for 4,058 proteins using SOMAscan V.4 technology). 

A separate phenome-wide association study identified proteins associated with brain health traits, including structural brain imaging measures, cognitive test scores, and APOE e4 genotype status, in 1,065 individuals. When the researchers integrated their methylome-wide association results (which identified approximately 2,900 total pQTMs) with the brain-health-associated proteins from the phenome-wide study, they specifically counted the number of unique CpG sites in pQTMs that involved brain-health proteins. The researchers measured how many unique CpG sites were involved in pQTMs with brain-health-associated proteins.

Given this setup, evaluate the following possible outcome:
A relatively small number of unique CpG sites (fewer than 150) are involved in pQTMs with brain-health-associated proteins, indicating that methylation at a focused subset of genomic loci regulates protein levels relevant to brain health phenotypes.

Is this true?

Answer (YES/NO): YES